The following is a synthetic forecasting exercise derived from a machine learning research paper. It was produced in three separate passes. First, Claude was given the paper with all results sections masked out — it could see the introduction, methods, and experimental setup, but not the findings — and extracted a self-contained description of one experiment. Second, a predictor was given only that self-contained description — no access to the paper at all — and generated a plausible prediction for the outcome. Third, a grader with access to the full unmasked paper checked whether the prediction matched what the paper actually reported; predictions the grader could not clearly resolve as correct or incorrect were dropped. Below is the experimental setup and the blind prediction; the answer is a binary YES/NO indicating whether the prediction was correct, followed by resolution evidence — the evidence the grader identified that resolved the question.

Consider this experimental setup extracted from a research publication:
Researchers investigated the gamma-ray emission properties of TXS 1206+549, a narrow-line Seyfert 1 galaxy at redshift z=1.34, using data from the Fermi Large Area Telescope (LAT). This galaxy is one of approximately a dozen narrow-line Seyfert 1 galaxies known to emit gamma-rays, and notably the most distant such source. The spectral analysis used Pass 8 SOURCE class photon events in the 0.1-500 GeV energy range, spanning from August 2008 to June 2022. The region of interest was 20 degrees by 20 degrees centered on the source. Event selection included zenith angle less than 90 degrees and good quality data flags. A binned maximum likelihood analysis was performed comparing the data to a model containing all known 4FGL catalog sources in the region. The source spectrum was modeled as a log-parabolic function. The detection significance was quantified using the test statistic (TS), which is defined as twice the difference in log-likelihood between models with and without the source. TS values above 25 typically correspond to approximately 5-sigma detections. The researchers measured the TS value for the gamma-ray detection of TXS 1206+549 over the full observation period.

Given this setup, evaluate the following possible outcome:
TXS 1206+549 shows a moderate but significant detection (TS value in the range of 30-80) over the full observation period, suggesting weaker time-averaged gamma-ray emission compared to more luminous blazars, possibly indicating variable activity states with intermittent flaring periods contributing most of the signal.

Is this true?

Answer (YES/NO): NO